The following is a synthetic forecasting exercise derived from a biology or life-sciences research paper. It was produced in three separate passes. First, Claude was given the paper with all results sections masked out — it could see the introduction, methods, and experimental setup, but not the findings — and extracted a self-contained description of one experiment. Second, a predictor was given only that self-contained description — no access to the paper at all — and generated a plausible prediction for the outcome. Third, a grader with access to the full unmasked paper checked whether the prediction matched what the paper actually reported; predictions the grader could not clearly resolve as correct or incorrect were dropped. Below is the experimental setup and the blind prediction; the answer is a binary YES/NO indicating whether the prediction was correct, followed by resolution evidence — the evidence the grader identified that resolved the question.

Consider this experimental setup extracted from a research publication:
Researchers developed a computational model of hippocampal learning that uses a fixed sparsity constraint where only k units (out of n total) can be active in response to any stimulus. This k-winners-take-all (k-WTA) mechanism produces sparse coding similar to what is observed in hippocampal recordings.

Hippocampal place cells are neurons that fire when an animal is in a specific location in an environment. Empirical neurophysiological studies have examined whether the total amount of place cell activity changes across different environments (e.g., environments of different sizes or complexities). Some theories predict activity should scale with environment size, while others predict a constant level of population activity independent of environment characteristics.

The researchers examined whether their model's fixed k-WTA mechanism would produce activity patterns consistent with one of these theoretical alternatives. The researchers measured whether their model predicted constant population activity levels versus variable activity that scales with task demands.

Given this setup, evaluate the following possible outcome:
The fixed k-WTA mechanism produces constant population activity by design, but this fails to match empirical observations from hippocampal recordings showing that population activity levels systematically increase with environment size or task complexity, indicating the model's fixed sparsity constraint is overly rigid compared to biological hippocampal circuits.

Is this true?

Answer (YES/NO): NO